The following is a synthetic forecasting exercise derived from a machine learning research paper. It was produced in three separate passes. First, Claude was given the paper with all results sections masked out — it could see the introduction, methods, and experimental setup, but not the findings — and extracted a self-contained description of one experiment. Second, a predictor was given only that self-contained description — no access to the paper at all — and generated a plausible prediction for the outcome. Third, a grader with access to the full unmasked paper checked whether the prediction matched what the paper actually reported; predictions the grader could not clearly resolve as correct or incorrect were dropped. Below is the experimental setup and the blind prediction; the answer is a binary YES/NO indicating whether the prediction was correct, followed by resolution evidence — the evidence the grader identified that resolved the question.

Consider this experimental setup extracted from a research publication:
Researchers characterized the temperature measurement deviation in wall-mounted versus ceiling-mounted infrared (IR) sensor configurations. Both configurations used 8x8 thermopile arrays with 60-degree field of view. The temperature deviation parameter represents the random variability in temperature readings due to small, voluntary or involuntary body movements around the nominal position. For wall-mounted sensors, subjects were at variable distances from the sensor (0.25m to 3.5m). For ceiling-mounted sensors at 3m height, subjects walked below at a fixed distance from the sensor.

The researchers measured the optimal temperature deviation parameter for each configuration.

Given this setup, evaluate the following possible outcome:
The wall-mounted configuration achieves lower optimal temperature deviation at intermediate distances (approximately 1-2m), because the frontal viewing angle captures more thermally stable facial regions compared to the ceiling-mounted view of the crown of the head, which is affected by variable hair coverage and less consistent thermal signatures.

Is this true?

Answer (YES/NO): NO